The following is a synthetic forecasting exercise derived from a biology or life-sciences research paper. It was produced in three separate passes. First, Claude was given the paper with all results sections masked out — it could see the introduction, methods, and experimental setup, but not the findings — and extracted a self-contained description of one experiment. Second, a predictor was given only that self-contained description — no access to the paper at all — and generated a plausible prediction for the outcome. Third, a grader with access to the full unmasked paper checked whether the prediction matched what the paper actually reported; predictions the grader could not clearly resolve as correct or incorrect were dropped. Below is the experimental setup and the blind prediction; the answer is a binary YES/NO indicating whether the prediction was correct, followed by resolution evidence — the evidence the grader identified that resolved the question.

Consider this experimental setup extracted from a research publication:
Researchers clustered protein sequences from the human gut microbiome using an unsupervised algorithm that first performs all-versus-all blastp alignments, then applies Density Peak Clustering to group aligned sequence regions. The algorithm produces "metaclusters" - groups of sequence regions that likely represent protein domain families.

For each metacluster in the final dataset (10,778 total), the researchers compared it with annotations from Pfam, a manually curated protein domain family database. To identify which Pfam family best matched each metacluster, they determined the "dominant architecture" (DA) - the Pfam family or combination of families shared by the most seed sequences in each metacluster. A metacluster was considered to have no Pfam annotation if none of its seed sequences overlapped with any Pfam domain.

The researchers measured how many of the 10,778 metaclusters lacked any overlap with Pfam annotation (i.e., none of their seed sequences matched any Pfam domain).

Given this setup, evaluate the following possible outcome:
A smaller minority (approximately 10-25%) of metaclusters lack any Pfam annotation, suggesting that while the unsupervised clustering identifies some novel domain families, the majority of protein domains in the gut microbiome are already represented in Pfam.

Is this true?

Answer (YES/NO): YES